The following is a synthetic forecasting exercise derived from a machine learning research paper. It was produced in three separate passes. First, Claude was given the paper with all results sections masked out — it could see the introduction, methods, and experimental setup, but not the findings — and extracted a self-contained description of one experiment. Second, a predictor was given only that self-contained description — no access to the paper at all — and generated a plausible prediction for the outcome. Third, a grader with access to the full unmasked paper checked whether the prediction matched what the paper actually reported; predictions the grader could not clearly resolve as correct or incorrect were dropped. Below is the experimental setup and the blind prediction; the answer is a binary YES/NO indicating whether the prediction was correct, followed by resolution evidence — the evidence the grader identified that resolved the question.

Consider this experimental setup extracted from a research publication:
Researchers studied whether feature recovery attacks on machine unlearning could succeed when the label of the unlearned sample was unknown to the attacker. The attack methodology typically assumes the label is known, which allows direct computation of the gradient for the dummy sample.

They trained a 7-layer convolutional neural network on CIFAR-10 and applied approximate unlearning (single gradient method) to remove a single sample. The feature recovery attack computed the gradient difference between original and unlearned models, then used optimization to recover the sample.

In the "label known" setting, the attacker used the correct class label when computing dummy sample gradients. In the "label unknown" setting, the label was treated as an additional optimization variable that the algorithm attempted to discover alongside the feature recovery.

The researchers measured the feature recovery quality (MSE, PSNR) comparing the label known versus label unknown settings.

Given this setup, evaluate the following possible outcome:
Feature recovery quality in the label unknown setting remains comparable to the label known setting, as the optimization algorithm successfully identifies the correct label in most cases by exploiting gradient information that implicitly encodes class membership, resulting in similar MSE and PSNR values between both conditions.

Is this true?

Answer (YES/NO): YES